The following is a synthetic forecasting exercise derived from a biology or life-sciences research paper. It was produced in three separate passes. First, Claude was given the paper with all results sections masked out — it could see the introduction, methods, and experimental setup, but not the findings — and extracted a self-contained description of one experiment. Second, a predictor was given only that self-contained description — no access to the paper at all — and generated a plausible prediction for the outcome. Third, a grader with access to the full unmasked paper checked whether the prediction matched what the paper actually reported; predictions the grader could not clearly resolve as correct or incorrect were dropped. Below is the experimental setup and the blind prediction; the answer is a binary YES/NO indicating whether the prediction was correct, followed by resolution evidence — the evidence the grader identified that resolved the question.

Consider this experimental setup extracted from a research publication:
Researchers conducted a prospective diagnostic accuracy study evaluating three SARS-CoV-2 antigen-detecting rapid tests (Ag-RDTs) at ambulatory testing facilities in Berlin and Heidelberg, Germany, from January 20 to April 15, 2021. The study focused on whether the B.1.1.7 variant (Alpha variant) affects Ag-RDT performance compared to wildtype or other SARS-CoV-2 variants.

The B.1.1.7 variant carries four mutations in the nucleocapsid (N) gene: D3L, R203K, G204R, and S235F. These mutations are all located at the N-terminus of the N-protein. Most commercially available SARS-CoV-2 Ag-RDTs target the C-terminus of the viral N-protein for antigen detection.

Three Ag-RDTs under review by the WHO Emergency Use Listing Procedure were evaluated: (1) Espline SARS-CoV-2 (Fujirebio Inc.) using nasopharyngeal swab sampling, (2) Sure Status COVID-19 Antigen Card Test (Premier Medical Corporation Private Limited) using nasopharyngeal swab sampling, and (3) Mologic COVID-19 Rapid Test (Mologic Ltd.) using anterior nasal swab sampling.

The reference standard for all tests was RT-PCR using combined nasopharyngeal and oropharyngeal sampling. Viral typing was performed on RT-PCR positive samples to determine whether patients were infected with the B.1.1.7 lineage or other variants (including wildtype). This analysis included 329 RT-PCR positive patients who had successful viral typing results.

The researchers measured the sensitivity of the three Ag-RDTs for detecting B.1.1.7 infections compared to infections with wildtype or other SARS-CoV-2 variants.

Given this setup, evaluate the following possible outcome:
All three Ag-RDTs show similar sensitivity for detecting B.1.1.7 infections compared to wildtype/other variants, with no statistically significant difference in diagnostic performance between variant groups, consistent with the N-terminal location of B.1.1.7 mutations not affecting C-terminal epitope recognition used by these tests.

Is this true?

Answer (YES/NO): YES